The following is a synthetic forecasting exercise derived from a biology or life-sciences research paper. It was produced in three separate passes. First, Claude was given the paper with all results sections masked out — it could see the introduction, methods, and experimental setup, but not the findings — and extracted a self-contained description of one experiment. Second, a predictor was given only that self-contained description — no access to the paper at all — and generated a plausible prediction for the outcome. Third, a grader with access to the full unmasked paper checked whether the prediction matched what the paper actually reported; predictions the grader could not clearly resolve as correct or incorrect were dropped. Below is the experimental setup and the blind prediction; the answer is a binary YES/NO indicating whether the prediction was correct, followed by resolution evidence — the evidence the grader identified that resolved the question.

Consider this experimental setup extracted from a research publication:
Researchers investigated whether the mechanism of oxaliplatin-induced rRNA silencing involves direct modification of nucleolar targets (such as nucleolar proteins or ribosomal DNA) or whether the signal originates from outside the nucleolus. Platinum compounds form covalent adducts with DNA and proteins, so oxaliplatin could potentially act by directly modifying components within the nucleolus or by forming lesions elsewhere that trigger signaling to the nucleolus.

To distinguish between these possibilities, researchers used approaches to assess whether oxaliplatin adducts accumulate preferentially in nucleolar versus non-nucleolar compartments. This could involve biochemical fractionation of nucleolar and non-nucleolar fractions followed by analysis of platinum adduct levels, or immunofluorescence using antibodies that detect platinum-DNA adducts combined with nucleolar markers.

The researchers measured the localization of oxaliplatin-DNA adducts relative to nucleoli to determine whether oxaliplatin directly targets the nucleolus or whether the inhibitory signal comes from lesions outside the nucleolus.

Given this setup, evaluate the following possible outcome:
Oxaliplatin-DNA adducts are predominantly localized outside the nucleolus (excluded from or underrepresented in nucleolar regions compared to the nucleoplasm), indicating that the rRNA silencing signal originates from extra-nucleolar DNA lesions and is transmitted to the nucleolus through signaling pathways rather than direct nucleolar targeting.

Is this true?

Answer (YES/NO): YES